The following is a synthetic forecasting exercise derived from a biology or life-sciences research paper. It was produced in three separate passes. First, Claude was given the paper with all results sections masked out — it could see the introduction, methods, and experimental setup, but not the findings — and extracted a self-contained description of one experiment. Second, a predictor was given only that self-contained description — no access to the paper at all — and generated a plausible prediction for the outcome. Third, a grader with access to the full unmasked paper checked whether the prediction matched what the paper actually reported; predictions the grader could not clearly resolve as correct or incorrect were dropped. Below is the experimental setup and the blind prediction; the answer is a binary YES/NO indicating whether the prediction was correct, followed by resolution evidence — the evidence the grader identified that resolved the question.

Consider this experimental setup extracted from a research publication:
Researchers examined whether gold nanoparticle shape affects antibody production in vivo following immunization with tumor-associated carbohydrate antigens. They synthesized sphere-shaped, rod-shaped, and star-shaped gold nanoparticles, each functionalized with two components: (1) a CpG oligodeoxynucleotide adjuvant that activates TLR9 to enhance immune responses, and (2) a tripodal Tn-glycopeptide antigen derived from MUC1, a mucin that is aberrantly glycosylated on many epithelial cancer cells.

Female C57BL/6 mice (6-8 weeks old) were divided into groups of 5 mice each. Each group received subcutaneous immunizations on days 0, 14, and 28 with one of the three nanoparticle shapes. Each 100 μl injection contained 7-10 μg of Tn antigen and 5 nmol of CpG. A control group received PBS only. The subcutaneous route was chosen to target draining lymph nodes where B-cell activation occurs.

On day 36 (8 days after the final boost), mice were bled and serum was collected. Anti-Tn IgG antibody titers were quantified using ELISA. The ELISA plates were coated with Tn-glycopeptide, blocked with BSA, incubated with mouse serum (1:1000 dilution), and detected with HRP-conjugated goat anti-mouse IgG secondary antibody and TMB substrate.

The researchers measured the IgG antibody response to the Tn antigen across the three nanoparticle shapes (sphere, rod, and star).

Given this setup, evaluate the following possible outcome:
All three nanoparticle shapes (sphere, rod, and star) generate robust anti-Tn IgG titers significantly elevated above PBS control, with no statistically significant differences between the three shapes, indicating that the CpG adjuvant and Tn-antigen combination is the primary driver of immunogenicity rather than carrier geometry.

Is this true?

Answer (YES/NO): NO